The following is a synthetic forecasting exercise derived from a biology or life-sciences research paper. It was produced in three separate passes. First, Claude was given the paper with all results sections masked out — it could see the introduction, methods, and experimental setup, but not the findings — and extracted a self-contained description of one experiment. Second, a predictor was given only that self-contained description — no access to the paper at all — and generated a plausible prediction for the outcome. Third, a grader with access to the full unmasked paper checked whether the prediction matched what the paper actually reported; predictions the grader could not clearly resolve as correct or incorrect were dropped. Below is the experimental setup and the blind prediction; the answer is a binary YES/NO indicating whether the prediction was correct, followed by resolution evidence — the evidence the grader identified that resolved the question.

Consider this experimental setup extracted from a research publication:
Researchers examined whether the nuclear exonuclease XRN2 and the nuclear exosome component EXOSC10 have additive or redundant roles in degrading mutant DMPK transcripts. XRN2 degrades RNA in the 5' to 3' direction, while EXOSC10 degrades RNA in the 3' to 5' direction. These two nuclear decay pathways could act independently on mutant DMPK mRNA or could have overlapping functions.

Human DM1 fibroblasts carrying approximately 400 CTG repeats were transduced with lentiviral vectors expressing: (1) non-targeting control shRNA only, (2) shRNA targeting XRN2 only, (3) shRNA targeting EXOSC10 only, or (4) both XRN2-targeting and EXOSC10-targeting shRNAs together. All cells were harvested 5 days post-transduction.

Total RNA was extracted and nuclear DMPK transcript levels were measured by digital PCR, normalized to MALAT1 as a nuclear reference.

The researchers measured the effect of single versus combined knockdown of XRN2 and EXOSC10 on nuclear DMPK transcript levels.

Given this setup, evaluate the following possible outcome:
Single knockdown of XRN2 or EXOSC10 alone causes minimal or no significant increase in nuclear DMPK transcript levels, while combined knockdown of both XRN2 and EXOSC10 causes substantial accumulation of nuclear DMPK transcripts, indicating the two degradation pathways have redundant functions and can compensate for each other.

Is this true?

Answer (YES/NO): NO